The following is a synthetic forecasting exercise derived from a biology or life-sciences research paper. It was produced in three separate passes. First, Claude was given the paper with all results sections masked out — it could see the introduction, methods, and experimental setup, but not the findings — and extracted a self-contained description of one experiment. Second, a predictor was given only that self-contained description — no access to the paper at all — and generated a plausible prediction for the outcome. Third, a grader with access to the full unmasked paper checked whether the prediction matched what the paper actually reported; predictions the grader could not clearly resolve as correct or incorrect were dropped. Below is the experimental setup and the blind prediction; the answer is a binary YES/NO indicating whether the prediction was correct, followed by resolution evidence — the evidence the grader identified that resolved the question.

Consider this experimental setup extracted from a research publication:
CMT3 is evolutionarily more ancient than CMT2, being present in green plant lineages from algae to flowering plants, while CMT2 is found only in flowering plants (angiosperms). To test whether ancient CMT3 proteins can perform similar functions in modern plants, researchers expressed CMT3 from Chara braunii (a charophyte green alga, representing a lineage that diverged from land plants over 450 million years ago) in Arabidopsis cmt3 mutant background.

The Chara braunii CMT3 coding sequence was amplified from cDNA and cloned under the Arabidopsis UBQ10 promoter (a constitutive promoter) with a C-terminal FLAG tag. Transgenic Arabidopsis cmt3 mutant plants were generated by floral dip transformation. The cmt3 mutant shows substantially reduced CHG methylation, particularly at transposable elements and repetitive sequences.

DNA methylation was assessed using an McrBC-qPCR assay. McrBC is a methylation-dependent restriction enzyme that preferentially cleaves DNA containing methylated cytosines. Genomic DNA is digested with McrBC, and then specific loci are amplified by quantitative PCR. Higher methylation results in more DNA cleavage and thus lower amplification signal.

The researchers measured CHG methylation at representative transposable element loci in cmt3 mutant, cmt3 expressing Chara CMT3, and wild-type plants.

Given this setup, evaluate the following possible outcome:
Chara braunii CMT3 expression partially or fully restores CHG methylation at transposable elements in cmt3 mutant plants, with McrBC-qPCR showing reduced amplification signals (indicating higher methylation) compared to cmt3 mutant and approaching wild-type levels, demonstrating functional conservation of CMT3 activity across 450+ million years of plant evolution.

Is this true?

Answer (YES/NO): NO